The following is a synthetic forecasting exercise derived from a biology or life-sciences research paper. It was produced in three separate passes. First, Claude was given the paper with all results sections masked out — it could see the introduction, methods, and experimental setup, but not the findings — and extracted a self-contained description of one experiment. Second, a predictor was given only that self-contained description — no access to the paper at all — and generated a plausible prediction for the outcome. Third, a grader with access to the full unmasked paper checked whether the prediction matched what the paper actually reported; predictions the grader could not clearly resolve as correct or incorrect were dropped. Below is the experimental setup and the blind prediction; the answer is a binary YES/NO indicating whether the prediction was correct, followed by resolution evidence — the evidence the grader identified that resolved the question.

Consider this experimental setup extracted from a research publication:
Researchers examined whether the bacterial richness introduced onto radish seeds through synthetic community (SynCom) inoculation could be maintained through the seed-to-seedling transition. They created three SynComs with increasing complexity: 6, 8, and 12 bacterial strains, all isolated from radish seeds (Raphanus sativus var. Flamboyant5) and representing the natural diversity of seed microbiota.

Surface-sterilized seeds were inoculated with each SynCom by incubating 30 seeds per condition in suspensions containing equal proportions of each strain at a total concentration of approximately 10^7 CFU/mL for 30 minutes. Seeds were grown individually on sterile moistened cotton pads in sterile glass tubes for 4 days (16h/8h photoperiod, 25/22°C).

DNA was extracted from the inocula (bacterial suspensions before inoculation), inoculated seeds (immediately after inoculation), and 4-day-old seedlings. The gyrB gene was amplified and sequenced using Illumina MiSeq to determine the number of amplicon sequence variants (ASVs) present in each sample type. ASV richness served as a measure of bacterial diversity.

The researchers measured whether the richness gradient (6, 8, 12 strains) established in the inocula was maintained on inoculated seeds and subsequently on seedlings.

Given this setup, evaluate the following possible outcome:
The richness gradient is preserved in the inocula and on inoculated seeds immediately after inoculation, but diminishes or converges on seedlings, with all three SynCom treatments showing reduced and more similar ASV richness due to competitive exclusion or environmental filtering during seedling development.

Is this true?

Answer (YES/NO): NO